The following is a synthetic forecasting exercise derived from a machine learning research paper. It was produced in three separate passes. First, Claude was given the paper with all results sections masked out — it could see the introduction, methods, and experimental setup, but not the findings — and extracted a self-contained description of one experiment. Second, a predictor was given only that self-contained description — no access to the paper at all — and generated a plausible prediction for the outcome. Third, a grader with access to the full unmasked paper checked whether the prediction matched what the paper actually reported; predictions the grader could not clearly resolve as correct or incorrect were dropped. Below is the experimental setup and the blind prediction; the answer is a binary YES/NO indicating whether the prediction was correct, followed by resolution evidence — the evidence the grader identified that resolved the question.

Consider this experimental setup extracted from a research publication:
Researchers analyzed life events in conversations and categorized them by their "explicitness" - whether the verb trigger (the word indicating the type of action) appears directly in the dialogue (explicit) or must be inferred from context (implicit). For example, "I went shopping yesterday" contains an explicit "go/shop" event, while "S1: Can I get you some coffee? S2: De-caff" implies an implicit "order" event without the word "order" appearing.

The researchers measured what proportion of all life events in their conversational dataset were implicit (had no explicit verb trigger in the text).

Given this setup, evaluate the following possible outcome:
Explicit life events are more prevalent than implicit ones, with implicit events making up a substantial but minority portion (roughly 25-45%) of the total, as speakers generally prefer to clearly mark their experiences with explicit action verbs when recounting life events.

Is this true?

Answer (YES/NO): YES